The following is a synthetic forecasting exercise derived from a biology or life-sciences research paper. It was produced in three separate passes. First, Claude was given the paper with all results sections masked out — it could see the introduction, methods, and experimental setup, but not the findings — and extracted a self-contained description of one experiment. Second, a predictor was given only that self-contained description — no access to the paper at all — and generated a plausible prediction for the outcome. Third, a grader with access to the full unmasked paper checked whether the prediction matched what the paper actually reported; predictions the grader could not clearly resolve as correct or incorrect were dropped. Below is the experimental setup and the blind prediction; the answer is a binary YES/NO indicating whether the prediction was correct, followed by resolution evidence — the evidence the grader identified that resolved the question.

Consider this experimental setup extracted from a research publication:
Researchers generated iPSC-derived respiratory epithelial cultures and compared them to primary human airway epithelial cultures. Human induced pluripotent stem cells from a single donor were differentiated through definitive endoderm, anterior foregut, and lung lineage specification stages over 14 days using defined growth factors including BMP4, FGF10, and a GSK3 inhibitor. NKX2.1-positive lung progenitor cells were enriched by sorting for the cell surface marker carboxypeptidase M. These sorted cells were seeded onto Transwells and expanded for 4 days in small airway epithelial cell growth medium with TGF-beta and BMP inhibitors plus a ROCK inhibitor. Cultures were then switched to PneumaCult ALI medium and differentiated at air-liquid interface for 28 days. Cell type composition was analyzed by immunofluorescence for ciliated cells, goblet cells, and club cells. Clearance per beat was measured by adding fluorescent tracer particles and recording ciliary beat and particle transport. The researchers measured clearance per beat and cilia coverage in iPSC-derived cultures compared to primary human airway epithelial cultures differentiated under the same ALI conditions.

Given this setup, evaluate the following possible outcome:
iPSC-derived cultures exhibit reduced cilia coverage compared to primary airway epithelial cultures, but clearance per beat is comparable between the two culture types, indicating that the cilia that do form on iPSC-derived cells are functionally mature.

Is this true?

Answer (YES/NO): NO